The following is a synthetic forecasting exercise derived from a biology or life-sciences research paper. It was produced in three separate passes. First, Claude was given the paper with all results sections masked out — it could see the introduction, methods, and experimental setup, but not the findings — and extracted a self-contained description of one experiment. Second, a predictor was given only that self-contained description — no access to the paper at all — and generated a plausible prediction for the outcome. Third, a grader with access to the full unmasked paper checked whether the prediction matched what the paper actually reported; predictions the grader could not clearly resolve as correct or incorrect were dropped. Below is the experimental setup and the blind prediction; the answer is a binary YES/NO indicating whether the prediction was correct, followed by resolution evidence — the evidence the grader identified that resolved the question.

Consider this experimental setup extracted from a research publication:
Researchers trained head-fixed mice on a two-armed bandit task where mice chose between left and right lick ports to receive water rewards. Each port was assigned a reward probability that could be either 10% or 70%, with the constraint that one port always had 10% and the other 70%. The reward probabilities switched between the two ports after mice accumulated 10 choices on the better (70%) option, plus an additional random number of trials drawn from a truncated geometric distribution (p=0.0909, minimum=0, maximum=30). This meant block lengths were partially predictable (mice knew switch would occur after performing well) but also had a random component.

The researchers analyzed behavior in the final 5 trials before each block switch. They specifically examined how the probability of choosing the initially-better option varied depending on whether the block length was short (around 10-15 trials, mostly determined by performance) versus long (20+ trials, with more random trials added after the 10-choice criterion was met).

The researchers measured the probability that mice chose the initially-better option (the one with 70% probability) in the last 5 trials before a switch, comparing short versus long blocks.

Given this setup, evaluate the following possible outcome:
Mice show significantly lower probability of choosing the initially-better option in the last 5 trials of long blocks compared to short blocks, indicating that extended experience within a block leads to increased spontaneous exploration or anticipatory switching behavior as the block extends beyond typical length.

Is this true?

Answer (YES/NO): YES